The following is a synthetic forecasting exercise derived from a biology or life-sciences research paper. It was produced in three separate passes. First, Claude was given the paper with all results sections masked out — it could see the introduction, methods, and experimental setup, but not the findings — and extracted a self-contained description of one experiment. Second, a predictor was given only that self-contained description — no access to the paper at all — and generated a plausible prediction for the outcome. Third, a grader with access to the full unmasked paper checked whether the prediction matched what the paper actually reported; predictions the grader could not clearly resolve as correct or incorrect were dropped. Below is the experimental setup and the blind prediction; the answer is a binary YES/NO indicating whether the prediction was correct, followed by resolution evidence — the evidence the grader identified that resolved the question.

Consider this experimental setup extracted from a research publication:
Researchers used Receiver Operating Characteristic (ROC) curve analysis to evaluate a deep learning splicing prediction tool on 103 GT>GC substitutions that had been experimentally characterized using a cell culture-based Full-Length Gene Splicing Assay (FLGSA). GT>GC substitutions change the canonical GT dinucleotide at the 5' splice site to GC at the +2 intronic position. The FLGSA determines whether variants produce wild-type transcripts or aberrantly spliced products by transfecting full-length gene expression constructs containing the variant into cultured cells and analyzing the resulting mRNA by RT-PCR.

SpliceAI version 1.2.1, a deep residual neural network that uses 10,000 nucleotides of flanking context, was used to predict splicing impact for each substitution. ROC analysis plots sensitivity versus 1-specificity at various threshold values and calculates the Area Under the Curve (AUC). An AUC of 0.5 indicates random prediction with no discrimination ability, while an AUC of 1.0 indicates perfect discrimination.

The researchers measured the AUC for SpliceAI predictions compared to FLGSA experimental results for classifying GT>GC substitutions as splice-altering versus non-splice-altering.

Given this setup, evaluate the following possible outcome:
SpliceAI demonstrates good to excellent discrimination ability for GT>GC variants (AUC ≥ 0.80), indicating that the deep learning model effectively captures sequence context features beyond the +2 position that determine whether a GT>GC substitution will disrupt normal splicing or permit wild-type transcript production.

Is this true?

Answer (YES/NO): NO